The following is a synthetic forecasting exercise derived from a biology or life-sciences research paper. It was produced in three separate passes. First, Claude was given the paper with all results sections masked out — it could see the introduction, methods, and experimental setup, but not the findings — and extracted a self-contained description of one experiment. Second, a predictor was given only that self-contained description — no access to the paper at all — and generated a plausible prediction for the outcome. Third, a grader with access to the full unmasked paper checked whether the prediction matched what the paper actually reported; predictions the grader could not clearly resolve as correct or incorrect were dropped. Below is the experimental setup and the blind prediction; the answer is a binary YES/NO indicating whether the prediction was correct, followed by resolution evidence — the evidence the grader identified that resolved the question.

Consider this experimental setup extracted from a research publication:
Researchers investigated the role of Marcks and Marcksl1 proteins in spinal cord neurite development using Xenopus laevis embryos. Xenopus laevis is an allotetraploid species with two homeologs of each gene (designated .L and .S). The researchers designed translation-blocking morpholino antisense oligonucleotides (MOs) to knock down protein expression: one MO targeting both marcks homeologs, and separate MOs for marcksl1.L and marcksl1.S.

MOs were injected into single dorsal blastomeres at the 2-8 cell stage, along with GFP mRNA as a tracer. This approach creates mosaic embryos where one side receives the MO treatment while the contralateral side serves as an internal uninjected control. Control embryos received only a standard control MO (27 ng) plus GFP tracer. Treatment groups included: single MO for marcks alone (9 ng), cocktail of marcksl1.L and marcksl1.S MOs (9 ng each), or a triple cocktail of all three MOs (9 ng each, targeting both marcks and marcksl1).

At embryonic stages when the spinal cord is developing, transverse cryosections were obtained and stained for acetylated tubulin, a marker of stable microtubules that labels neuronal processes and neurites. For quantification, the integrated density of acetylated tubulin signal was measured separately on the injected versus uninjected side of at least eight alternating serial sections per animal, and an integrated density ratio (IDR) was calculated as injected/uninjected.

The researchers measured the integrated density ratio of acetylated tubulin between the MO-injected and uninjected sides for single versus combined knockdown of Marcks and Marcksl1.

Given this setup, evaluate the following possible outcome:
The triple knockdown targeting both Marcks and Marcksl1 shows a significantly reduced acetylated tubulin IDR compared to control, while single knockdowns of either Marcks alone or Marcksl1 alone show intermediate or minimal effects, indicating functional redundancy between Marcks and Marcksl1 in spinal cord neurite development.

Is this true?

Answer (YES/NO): YES